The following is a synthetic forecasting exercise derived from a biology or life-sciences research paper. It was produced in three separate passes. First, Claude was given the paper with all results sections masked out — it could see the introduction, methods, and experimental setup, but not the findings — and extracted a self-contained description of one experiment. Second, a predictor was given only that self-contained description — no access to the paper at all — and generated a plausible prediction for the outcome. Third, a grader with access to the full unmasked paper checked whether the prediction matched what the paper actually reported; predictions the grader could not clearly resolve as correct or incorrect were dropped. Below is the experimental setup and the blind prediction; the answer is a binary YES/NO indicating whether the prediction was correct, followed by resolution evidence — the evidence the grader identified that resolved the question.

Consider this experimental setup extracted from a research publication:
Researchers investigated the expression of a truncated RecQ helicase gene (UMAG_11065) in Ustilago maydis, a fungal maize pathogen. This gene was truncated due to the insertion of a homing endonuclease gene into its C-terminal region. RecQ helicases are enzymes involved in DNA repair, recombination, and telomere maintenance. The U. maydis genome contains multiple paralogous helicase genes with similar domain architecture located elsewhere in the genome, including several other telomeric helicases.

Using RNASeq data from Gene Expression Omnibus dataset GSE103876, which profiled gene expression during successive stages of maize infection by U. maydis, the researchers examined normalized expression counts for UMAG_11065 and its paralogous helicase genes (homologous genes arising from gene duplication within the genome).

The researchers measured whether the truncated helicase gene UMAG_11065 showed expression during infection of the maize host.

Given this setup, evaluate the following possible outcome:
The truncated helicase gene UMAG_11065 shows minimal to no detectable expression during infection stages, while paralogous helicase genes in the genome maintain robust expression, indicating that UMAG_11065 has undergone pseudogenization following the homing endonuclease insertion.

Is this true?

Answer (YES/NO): NO